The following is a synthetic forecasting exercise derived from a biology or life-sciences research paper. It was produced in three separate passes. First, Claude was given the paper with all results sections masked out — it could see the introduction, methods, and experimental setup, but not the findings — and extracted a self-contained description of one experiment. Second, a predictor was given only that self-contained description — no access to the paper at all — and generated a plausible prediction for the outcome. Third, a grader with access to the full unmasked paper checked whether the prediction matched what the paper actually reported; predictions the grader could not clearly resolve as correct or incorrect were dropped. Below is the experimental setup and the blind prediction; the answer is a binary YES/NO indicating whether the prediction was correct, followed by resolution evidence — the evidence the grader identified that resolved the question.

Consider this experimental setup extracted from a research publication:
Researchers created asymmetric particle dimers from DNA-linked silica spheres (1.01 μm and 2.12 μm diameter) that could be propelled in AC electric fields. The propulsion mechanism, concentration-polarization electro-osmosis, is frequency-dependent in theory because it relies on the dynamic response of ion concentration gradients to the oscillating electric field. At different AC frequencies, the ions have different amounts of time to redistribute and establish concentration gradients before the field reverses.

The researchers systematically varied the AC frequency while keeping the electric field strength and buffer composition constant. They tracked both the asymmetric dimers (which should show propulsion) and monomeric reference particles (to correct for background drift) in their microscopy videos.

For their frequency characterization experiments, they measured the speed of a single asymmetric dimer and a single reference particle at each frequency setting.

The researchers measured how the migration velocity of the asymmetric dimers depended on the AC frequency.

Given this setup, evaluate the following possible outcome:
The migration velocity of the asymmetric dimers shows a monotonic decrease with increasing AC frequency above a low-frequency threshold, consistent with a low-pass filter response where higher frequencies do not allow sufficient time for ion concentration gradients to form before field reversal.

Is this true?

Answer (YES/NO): YES